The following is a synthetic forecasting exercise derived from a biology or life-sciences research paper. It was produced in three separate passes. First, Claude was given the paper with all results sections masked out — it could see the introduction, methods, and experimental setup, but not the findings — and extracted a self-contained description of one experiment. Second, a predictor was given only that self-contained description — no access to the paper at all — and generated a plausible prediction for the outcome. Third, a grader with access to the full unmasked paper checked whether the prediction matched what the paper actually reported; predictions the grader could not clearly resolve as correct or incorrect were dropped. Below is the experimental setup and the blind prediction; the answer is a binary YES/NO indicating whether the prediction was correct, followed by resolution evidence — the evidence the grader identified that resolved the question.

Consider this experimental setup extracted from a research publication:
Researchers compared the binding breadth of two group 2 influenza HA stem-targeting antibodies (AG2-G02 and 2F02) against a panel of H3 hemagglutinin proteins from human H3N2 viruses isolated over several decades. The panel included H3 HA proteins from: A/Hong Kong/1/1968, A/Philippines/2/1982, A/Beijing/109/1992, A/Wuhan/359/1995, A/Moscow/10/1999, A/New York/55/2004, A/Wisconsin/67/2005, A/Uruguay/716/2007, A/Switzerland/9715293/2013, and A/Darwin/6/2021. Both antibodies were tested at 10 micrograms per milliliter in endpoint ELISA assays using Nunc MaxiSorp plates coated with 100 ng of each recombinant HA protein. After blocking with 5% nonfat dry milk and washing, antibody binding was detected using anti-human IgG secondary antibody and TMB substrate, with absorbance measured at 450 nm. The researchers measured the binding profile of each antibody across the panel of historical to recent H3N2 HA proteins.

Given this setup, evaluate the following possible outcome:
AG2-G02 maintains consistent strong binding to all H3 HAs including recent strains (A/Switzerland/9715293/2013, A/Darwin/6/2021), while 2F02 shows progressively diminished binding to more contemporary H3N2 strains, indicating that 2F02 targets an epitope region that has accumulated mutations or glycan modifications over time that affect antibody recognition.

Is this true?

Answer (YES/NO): NO